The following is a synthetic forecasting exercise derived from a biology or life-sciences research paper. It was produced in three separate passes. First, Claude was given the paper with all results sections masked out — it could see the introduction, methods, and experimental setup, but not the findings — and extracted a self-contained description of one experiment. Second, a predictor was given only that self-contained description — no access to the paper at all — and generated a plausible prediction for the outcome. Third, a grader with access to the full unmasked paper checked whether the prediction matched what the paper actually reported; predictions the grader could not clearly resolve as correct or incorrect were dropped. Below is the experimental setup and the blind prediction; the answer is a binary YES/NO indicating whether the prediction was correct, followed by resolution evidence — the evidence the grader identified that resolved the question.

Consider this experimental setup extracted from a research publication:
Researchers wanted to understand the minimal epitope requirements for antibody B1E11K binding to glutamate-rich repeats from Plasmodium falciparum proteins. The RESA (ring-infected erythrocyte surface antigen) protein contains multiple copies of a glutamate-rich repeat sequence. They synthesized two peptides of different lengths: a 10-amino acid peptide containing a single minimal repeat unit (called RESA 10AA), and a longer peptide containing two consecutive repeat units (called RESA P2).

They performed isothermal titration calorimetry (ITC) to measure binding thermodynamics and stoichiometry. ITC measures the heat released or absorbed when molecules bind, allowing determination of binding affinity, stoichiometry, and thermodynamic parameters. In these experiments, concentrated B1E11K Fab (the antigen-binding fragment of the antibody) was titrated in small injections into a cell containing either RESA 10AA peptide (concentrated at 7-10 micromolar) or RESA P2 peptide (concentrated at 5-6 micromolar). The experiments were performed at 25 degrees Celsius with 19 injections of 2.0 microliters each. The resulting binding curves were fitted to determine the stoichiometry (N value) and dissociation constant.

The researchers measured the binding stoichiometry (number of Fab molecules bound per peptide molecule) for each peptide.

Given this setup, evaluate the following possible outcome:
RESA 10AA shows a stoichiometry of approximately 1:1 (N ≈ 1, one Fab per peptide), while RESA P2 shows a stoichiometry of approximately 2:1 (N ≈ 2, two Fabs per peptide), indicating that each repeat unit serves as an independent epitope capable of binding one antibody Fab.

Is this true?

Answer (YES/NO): YES